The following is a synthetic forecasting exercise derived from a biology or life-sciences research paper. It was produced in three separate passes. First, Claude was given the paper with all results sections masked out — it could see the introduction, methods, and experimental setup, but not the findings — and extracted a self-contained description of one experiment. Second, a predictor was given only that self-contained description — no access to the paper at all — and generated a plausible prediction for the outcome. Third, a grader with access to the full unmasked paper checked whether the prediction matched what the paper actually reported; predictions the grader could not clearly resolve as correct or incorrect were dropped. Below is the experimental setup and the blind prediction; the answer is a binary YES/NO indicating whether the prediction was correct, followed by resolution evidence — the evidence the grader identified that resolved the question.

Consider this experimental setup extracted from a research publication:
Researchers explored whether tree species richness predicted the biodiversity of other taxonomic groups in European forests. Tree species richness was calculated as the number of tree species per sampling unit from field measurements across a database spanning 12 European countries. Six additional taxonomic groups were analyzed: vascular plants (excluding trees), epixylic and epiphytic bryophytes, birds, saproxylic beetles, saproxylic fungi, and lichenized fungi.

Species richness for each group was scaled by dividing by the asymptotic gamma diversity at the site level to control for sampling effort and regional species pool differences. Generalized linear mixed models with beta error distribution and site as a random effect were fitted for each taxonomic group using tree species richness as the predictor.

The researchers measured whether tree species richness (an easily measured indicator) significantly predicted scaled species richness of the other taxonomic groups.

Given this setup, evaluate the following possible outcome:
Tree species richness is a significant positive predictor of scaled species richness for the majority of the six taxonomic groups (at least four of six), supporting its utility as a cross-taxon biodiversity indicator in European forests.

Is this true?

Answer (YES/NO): NO